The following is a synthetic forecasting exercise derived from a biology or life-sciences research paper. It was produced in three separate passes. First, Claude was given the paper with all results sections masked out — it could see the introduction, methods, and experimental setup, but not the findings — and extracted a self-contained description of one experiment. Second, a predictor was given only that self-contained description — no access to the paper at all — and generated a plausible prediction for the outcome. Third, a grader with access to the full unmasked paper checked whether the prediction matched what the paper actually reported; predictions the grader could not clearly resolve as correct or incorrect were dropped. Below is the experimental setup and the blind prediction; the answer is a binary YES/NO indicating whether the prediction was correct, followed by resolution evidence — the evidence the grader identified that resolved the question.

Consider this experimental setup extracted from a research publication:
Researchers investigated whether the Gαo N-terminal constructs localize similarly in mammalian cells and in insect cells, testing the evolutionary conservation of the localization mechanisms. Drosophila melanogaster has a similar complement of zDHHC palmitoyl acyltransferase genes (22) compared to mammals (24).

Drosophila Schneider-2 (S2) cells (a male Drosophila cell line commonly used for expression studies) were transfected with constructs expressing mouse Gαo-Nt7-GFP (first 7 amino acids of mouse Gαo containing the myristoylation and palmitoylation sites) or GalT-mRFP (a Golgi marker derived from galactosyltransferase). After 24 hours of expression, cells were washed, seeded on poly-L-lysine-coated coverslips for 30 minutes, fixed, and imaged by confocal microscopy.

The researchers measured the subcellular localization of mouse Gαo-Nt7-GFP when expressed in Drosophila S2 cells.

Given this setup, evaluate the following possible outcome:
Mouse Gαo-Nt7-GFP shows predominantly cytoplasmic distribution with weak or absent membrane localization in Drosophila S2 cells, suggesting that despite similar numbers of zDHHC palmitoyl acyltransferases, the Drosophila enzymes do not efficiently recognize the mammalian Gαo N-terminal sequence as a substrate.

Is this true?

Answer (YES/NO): NO